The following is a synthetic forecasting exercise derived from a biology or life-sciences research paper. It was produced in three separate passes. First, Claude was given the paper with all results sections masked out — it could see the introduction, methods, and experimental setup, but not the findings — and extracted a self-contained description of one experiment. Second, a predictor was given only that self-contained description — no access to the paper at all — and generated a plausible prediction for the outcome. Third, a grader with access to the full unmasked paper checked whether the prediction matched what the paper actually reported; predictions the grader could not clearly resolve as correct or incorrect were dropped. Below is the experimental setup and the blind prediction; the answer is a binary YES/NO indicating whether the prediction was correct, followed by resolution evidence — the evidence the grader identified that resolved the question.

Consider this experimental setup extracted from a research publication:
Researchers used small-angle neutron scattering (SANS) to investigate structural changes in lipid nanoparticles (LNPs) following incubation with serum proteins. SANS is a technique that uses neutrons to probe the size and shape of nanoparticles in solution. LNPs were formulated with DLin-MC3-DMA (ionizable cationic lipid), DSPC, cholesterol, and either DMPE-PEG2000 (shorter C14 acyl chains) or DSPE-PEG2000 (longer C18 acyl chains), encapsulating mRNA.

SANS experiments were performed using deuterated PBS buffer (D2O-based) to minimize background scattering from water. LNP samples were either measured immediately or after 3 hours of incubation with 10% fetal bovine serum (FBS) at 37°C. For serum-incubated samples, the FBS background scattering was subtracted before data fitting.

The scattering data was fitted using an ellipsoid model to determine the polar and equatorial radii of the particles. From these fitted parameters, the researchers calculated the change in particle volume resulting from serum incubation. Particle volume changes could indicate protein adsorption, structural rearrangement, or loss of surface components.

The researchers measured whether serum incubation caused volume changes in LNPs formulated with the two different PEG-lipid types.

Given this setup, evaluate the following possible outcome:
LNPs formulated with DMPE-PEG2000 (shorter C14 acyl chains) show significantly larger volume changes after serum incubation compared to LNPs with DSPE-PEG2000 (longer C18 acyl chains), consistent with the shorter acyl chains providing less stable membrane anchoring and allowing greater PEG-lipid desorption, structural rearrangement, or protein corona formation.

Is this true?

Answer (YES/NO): NO